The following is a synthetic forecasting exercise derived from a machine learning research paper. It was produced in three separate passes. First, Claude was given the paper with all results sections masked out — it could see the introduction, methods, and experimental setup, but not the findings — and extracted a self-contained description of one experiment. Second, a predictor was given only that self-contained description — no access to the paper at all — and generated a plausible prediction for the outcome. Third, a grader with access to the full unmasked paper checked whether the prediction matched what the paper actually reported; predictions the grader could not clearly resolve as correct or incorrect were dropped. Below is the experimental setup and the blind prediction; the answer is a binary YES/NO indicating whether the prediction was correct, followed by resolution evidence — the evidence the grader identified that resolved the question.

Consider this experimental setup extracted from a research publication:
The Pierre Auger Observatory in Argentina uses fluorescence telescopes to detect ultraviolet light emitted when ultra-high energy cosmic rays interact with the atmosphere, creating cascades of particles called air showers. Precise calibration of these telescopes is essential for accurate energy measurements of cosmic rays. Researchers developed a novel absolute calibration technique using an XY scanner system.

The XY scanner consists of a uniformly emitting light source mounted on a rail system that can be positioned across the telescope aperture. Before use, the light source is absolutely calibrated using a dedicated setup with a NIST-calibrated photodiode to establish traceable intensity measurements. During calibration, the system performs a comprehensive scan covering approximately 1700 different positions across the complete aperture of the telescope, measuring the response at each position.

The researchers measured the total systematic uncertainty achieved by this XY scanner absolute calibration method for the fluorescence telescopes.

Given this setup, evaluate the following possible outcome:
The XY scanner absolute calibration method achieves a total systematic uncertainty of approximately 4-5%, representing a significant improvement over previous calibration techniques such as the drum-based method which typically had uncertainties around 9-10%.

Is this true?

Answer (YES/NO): NO